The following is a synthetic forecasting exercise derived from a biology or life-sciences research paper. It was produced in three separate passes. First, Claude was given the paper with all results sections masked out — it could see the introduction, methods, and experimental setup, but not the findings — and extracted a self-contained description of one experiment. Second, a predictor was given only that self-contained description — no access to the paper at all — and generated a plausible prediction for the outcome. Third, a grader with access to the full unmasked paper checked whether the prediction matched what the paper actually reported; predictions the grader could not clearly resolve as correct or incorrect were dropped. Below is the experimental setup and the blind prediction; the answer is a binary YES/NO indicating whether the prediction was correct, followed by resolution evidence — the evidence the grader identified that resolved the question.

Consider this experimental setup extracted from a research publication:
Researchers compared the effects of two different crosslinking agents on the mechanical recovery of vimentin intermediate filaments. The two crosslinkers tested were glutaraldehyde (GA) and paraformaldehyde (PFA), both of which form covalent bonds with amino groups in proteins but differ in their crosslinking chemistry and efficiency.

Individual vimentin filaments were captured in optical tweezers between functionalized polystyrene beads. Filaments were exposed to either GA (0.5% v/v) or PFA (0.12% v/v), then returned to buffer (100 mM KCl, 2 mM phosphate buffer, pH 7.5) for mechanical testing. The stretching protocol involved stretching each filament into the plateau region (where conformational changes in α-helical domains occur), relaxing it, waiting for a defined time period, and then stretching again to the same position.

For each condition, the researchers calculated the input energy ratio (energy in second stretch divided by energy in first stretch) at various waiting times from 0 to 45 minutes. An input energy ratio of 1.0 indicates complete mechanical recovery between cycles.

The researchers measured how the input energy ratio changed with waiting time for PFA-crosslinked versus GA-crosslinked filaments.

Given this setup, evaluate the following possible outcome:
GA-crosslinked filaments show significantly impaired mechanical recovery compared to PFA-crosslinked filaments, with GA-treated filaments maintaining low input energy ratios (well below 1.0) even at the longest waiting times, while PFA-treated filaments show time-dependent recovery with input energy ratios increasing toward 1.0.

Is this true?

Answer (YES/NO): NO